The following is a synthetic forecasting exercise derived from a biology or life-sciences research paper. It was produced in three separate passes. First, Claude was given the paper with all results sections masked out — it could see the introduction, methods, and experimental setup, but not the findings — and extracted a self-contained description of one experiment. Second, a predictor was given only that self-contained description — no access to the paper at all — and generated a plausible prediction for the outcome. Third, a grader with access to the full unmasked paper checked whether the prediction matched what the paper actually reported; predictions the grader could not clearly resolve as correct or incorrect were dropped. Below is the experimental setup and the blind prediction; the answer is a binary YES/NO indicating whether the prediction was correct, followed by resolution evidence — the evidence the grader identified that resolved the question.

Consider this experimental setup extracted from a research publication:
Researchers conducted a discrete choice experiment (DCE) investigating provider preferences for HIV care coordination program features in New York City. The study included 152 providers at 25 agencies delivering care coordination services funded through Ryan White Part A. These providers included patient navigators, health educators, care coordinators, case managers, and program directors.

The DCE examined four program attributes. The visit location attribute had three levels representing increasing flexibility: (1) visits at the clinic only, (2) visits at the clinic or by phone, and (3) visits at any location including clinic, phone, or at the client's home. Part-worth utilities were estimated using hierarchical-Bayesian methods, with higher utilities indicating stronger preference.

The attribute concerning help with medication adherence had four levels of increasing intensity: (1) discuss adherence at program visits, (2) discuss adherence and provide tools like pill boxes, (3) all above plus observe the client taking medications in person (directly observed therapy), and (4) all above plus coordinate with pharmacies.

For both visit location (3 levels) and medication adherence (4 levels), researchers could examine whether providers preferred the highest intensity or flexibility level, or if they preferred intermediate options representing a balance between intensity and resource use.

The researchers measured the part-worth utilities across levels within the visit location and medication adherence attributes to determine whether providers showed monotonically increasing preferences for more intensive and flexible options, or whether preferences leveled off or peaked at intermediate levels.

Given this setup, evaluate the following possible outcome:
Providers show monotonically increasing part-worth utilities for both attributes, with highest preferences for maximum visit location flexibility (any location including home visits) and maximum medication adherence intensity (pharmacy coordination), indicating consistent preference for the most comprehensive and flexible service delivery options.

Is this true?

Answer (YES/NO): NO